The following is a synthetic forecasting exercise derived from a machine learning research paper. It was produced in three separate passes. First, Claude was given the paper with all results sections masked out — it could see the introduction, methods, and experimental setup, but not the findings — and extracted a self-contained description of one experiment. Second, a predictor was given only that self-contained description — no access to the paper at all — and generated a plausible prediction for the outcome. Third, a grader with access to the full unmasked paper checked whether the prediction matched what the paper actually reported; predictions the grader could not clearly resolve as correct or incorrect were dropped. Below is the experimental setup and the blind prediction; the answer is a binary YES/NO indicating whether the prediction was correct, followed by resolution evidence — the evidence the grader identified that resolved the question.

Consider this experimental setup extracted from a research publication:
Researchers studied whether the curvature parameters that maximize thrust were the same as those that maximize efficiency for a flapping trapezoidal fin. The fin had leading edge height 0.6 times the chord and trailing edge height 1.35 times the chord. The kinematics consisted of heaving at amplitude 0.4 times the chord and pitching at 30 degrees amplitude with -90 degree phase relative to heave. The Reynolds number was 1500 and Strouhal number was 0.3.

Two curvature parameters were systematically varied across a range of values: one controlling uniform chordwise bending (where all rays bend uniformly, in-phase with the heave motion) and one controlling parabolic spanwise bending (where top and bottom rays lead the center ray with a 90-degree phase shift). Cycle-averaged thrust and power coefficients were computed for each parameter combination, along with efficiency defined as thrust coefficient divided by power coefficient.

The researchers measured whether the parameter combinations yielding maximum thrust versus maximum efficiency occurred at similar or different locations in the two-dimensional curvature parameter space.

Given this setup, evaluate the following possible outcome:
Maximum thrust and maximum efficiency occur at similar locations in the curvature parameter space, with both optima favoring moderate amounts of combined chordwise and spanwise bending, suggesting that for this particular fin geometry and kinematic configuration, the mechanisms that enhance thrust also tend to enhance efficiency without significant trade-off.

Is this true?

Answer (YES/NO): NO